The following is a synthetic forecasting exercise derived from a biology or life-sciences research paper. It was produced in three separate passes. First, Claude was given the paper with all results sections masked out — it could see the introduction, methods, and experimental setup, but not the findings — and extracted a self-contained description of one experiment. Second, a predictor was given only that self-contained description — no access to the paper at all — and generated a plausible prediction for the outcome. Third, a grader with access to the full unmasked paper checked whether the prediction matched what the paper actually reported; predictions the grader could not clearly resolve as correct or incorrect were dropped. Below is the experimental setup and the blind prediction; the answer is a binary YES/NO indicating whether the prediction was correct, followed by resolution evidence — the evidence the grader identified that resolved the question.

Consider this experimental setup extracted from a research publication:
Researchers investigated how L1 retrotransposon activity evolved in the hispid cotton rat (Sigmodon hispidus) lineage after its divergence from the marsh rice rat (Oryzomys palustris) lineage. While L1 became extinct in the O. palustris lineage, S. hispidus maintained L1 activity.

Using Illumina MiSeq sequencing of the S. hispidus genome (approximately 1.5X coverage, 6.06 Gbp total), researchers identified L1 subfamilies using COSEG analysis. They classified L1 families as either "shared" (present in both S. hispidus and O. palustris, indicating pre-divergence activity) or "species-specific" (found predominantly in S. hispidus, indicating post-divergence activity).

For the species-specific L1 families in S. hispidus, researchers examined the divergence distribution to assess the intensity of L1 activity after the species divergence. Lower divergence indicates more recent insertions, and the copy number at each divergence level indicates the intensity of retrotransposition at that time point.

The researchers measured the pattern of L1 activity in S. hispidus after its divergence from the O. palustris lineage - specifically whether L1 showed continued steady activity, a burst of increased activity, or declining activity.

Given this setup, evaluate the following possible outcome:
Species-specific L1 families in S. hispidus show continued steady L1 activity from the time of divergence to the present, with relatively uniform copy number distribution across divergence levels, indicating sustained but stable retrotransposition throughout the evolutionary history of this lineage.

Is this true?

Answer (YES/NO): NO